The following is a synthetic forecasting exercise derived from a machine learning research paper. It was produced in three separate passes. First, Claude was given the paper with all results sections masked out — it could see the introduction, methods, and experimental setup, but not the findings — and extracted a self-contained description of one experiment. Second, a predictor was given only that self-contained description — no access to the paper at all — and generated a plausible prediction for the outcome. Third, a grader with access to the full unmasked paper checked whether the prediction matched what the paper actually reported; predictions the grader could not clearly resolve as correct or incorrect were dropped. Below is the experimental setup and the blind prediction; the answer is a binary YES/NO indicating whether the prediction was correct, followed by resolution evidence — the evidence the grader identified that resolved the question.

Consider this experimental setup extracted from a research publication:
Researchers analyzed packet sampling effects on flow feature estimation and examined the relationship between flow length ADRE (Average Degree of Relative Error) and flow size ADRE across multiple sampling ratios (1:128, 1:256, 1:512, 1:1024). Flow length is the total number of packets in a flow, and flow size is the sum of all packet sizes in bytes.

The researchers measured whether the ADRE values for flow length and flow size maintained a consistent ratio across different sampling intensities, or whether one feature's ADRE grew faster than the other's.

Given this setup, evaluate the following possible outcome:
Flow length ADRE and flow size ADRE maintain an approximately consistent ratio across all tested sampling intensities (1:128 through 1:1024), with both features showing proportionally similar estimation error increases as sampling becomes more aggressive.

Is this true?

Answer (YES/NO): YES